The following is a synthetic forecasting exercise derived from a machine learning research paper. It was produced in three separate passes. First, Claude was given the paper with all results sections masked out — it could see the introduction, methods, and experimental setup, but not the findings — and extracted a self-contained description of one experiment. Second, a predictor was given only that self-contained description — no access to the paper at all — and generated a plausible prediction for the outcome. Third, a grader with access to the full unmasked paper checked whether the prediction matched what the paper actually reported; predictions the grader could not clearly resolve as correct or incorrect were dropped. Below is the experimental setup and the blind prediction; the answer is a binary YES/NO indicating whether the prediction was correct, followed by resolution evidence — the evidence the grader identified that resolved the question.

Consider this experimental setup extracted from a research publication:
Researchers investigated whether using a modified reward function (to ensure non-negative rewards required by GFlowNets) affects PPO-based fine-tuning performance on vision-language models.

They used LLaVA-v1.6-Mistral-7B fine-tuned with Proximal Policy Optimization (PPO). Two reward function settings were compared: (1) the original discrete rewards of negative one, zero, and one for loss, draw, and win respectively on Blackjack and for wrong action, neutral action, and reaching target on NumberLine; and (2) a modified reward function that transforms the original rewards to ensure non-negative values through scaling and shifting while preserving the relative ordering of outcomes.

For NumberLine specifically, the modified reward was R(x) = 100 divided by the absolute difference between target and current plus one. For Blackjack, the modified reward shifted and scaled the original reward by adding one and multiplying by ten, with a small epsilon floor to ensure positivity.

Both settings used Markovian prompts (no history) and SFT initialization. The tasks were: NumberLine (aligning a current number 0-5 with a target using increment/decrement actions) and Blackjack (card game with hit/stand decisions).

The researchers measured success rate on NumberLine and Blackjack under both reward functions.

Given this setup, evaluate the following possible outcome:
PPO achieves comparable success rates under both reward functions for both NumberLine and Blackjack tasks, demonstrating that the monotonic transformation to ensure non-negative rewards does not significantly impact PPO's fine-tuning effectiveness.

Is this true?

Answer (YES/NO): NO